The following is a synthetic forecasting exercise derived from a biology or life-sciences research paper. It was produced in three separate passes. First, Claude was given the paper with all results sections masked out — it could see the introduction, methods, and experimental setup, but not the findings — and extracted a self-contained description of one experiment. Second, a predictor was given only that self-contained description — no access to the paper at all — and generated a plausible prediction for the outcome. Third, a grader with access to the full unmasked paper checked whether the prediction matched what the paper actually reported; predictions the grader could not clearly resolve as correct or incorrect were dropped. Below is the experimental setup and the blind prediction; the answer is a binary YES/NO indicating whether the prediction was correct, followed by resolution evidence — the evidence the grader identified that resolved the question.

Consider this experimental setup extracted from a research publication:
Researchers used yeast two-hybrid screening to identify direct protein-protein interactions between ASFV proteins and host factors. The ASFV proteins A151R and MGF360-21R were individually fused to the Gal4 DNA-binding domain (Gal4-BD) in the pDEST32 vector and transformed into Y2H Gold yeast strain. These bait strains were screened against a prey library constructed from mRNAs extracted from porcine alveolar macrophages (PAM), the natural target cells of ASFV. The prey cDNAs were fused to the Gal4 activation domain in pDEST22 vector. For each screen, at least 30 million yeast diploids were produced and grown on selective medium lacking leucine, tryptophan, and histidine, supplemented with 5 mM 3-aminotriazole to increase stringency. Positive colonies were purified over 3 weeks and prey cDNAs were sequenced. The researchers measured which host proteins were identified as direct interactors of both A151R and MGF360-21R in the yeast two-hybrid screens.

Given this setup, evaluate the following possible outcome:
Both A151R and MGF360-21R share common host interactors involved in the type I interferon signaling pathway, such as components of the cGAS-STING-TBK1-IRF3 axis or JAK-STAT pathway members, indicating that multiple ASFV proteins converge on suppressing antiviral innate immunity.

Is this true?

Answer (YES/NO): NO